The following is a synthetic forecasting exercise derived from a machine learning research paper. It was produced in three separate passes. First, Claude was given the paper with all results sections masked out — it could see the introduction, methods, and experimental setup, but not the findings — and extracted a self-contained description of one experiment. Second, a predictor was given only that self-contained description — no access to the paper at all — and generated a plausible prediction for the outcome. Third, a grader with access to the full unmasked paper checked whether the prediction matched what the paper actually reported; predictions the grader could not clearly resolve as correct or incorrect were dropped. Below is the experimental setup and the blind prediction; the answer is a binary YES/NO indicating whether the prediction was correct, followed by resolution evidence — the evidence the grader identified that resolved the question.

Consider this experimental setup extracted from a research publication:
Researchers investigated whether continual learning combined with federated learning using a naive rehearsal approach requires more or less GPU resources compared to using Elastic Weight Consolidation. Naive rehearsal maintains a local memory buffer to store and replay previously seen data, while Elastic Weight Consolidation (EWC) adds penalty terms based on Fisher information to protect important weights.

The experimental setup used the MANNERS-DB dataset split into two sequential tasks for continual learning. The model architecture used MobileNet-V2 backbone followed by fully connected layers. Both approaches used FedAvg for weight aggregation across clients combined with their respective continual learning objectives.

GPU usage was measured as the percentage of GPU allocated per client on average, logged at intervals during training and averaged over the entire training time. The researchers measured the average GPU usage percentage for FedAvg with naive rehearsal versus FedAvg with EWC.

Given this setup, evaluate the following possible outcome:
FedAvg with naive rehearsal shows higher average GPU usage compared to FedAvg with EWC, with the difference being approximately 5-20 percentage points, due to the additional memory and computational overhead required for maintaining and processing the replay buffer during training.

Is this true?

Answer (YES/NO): NO